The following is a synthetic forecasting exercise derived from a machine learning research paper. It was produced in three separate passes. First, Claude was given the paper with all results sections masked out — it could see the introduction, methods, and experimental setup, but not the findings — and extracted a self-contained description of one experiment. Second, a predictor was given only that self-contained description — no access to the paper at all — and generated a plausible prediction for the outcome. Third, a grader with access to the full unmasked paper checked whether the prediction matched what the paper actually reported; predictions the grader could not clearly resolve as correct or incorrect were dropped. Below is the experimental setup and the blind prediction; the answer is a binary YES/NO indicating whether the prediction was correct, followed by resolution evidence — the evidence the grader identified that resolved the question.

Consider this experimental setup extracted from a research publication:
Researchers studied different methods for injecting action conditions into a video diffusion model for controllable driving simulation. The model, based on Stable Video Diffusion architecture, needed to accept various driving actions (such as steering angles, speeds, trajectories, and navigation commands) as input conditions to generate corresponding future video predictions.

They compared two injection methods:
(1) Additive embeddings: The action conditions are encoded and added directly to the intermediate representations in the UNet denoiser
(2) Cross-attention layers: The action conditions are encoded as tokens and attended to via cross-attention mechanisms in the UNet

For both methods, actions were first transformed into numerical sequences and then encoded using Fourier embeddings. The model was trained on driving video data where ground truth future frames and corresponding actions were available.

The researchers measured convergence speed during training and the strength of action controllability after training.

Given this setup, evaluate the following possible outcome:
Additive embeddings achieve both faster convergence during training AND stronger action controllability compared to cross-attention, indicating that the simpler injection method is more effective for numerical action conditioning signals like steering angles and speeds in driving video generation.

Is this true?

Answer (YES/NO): NO